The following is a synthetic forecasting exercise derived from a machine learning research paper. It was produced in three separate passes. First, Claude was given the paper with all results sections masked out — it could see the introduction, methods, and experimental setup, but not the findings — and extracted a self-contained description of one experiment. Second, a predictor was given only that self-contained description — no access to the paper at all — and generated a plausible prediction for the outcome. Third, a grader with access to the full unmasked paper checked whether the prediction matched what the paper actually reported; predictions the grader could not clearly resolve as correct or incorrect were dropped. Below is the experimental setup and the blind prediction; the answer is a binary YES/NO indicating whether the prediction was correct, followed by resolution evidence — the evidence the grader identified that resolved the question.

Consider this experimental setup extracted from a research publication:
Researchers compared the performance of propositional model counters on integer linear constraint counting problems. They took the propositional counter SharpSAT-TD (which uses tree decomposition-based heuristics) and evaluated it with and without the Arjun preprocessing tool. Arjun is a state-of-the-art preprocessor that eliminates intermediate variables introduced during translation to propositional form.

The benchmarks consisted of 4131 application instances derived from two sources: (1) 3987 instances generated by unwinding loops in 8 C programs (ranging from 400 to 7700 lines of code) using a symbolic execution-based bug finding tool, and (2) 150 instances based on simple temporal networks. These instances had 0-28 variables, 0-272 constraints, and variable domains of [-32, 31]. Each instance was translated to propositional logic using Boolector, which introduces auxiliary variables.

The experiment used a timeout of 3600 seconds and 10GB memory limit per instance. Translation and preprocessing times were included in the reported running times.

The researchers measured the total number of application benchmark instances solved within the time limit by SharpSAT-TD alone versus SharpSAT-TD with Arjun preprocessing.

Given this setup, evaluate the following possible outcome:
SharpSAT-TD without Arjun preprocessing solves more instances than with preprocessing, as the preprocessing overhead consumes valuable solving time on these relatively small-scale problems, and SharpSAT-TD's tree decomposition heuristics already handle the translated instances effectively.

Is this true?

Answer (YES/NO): NO